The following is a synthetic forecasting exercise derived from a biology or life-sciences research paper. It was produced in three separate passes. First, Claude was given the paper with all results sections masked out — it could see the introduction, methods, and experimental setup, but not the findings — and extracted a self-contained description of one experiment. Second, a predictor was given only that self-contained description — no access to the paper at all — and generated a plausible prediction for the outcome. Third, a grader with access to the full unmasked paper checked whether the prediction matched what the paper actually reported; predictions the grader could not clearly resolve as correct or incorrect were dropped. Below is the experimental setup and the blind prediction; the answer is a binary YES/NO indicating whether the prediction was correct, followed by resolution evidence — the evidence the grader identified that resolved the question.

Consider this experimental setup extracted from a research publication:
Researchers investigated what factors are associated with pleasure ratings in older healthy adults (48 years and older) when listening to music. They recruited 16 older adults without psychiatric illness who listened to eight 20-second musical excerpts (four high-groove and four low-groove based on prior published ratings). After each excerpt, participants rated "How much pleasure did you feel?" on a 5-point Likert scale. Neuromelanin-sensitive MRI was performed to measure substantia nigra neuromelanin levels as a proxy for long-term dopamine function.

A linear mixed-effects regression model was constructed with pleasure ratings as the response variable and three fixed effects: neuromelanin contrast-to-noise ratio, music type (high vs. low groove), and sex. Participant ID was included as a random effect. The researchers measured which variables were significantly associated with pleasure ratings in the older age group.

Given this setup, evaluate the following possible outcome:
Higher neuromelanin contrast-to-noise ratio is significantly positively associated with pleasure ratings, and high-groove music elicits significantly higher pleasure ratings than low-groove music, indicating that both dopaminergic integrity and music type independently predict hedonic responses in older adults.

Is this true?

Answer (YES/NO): NO